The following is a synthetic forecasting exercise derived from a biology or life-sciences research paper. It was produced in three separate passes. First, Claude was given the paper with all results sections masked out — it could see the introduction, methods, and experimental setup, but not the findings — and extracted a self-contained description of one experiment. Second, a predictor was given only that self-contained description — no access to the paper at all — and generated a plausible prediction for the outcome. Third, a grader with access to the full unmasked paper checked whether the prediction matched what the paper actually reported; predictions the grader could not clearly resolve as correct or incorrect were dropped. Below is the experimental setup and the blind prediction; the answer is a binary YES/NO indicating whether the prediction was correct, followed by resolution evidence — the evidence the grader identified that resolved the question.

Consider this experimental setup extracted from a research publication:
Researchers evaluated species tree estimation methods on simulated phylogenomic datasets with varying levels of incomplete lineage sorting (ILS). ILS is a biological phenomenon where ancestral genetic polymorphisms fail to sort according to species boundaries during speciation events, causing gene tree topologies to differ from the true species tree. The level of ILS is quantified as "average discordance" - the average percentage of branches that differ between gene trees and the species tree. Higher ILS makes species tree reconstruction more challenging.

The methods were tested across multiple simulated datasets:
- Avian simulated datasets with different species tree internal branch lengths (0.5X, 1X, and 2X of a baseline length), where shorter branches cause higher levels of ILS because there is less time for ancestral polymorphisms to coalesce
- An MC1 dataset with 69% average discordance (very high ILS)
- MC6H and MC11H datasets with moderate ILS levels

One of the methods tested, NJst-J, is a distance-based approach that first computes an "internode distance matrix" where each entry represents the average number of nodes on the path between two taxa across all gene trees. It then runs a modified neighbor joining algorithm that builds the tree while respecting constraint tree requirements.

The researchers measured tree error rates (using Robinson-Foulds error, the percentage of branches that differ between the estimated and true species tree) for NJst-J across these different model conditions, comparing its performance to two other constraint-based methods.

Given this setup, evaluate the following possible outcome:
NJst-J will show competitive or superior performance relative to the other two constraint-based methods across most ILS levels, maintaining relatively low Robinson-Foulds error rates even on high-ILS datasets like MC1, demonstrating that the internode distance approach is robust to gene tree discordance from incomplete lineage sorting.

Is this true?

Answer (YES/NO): NO